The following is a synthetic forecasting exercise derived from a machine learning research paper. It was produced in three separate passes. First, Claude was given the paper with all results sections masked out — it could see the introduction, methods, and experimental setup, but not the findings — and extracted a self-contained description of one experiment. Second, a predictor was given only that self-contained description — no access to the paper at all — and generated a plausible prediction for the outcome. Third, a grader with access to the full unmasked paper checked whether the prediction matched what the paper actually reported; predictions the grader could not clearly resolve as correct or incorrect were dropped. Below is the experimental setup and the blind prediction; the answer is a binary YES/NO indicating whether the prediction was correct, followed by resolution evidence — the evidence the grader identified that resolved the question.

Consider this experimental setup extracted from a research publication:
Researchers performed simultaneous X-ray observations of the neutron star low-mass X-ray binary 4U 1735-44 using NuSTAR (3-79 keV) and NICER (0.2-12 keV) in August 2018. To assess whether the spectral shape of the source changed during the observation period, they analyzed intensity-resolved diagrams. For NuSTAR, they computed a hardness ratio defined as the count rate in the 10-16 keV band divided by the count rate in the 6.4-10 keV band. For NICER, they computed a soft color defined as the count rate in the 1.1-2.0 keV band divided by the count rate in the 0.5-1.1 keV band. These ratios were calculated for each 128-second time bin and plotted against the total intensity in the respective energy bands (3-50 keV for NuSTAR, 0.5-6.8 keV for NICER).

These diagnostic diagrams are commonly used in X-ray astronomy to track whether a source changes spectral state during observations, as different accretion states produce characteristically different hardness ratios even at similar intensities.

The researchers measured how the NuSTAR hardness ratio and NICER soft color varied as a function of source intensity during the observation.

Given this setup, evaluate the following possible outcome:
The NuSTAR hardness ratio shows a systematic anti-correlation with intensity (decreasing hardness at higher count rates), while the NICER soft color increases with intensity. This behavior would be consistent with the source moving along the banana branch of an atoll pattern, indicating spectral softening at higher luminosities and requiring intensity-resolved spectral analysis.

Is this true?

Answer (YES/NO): NO